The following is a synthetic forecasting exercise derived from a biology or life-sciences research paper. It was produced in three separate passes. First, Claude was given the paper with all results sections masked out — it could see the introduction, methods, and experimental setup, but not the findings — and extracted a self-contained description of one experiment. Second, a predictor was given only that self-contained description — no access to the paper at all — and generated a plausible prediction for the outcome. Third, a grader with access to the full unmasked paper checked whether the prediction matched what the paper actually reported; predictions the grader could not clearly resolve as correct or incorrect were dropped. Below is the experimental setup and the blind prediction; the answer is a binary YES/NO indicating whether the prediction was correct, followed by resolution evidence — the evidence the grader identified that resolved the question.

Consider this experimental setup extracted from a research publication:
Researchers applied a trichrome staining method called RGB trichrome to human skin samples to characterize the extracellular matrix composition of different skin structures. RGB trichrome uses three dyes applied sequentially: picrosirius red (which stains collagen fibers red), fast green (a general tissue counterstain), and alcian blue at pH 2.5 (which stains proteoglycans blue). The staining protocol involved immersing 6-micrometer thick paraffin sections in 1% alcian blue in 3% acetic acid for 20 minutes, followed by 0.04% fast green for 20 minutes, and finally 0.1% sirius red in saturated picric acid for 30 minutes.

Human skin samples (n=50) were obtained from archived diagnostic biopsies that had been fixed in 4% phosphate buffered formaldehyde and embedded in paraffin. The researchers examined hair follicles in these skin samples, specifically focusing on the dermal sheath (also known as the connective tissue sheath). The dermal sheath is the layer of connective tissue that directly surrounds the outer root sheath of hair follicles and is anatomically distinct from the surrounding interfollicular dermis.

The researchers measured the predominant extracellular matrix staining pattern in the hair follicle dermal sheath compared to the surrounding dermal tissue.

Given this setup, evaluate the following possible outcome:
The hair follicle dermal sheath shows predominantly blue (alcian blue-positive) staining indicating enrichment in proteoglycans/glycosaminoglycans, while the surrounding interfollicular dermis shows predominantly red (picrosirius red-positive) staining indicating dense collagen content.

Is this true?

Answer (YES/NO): NO